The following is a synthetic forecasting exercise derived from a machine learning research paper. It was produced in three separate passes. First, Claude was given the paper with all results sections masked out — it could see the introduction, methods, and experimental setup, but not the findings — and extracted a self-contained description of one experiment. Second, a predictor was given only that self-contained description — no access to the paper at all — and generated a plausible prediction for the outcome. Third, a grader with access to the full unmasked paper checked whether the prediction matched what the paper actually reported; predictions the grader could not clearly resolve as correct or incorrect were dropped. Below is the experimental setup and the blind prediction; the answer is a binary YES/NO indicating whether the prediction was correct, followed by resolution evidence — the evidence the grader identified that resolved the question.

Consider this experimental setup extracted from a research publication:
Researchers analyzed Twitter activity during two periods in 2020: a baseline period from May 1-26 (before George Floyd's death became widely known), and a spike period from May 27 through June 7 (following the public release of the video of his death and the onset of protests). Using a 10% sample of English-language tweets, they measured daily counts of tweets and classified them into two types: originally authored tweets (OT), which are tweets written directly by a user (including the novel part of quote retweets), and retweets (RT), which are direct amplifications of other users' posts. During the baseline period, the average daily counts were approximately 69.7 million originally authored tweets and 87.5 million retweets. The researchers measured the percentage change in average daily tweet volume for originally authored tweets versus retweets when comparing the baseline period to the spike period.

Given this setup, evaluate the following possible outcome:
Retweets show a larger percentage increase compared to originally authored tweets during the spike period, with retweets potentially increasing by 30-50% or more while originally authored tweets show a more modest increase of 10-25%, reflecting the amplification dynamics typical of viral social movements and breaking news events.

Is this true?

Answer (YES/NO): NO